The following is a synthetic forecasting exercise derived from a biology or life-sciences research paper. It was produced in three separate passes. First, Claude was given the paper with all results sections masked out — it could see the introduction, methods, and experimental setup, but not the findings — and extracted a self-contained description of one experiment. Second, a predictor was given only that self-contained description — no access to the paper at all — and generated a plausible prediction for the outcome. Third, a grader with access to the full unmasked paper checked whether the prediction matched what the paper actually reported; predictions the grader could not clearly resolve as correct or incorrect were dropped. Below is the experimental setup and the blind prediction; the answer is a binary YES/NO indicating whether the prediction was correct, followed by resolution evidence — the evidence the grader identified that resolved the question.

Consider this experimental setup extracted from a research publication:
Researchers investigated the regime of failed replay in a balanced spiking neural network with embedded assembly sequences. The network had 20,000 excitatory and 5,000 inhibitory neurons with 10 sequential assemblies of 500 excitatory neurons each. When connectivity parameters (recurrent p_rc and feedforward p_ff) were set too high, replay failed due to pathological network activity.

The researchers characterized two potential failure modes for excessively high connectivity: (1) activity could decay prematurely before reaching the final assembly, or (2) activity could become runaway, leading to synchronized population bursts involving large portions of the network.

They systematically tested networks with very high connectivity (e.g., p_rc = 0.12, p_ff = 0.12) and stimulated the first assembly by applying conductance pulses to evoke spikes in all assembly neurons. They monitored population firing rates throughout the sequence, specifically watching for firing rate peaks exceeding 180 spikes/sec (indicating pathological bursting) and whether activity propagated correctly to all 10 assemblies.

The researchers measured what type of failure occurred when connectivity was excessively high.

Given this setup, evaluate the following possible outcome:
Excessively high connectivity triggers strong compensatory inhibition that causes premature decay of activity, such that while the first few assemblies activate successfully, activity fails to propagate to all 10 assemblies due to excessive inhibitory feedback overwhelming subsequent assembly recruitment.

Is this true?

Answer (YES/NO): NO